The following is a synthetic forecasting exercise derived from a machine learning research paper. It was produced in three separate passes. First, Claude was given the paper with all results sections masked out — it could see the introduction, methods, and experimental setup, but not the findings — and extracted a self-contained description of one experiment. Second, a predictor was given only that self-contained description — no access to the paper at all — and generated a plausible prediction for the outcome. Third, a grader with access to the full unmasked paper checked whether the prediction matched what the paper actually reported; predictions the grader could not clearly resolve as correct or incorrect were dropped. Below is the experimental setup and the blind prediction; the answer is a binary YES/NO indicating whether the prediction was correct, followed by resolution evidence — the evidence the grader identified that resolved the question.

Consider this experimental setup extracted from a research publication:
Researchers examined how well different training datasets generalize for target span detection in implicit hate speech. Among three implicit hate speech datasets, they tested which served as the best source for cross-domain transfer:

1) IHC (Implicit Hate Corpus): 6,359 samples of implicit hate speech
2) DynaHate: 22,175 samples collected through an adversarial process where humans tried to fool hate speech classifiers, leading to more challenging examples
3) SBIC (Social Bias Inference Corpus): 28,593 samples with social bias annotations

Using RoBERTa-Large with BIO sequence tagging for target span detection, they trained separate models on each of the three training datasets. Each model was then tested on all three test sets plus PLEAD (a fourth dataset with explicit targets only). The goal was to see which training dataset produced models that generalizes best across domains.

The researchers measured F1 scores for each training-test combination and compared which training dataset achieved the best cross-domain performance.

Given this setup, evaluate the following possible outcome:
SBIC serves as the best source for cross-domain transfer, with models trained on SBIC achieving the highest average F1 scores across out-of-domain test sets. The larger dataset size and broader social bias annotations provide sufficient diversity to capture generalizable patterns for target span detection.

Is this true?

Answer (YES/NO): YES